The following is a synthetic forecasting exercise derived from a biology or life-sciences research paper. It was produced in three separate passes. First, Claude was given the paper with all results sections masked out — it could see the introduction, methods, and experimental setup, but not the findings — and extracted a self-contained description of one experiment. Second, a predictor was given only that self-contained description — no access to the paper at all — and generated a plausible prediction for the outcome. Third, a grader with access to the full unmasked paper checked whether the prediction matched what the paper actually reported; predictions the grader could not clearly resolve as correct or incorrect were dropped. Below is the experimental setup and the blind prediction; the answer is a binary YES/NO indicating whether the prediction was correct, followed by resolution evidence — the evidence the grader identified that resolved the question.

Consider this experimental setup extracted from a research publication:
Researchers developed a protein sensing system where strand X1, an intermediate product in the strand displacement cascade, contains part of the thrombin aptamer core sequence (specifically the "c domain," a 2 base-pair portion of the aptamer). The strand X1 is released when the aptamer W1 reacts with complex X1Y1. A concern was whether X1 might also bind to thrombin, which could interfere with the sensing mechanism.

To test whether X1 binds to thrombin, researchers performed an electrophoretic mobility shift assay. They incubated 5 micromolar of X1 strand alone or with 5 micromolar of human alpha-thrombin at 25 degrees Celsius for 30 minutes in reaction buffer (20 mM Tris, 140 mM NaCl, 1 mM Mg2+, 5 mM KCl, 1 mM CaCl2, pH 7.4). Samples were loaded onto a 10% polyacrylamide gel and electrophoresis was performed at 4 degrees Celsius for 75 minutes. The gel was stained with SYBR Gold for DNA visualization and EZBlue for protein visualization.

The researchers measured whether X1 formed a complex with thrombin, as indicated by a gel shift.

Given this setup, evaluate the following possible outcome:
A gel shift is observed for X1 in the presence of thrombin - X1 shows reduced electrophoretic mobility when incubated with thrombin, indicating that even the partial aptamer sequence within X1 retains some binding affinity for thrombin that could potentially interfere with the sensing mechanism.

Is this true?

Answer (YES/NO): NO